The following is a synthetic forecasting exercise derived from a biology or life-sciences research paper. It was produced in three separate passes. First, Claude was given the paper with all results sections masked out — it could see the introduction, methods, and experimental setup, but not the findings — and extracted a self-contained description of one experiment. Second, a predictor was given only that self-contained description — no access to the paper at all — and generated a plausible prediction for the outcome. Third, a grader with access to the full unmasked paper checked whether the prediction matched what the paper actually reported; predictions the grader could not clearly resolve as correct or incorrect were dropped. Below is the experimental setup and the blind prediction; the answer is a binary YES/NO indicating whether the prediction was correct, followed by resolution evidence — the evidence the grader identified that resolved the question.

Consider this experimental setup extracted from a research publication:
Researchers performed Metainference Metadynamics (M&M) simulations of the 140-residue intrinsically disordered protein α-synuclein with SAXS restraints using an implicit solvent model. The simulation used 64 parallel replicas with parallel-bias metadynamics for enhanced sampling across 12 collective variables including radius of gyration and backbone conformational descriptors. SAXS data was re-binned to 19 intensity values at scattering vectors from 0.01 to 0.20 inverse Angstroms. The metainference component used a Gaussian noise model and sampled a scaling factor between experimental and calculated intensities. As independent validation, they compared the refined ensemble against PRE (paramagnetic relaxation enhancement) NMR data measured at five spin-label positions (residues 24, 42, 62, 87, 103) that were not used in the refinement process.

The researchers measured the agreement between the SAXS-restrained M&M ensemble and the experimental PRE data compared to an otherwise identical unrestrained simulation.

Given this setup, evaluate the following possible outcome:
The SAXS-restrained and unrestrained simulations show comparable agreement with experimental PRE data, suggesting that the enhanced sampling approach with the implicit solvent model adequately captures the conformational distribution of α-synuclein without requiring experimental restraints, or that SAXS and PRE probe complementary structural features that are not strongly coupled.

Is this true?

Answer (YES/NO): NO